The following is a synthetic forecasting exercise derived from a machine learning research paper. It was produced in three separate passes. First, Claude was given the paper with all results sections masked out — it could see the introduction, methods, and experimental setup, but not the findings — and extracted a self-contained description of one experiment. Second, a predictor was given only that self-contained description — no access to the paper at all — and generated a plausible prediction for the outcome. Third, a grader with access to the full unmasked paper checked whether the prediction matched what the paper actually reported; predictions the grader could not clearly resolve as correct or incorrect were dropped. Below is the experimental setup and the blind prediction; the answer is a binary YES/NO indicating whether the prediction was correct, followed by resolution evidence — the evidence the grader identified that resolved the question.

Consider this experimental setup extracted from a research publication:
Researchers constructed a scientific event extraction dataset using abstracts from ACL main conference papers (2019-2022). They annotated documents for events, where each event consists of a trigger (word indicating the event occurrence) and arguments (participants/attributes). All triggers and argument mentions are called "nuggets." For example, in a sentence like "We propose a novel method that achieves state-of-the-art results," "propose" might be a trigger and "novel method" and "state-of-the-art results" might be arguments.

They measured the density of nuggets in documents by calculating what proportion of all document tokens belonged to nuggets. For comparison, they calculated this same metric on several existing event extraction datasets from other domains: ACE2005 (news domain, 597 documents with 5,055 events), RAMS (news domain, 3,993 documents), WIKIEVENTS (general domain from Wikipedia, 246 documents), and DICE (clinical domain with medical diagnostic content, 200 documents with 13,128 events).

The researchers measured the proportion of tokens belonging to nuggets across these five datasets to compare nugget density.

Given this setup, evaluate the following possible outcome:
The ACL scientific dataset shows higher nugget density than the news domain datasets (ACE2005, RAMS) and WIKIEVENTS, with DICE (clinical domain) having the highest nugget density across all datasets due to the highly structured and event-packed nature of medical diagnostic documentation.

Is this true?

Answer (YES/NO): NO